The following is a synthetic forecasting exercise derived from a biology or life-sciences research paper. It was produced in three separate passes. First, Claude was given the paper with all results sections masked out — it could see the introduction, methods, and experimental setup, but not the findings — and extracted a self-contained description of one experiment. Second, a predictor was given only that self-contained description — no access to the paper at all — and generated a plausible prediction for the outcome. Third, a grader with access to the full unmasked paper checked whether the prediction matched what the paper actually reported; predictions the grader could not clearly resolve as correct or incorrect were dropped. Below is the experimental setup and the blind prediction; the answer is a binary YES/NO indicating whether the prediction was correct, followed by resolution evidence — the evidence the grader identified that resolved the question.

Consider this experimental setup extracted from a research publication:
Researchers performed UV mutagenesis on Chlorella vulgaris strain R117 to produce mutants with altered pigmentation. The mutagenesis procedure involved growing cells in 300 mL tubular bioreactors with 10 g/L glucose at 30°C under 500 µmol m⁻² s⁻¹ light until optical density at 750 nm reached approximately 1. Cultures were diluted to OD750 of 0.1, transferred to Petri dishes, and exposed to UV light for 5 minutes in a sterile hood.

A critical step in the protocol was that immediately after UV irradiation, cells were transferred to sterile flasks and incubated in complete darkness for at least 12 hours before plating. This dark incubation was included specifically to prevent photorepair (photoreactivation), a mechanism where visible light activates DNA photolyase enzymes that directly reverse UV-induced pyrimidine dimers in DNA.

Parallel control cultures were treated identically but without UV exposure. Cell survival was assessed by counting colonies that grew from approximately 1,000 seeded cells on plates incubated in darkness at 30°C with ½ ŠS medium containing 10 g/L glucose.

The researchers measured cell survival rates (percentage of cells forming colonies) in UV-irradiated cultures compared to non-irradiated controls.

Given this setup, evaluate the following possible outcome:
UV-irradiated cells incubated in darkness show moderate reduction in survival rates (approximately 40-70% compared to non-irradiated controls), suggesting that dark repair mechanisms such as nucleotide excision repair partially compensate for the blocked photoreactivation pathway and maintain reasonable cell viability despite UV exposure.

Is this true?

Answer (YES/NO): NO